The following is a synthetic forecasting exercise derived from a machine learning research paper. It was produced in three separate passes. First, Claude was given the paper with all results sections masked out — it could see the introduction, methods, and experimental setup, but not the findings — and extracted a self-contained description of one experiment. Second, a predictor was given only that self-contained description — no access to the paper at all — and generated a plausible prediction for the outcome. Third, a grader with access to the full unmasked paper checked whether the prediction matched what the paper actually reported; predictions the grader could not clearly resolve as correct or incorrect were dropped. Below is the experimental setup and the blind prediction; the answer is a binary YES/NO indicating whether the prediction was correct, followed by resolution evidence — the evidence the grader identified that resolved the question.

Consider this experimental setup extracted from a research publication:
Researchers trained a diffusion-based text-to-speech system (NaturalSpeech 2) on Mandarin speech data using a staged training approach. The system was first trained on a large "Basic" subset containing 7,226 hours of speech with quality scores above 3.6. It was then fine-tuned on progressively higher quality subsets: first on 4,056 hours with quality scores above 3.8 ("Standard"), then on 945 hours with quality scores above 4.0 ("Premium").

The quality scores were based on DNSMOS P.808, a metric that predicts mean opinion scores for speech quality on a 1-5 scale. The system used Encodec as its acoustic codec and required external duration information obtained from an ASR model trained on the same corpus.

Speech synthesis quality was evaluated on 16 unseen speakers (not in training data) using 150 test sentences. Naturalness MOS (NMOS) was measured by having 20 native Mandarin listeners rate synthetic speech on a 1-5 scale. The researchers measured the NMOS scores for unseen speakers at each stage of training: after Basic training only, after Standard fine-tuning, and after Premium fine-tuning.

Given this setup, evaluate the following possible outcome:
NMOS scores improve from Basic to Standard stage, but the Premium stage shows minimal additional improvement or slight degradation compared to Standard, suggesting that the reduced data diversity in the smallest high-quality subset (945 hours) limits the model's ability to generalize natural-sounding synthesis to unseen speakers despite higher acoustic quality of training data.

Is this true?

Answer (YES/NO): NO